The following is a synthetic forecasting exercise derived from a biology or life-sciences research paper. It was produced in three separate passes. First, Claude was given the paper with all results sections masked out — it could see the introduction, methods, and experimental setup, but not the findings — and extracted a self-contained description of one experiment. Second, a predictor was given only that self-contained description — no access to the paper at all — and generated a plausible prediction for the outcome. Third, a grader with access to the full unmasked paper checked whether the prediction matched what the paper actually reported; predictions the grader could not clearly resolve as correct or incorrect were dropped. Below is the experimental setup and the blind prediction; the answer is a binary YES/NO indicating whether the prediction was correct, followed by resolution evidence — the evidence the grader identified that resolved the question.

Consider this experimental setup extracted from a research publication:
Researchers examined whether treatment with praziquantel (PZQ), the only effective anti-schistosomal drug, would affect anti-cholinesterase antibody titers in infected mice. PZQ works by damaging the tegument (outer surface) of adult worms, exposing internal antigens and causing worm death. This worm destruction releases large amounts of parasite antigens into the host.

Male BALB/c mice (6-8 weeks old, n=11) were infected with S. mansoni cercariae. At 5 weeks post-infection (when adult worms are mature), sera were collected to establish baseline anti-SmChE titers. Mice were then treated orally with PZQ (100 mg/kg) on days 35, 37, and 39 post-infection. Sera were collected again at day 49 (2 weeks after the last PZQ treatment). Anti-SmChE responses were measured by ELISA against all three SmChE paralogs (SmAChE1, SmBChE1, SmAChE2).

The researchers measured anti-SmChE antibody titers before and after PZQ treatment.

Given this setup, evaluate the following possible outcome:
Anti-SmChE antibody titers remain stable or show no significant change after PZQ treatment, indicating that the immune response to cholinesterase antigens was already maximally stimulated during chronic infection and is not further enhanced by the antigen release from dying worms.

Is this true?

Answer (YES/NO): NO